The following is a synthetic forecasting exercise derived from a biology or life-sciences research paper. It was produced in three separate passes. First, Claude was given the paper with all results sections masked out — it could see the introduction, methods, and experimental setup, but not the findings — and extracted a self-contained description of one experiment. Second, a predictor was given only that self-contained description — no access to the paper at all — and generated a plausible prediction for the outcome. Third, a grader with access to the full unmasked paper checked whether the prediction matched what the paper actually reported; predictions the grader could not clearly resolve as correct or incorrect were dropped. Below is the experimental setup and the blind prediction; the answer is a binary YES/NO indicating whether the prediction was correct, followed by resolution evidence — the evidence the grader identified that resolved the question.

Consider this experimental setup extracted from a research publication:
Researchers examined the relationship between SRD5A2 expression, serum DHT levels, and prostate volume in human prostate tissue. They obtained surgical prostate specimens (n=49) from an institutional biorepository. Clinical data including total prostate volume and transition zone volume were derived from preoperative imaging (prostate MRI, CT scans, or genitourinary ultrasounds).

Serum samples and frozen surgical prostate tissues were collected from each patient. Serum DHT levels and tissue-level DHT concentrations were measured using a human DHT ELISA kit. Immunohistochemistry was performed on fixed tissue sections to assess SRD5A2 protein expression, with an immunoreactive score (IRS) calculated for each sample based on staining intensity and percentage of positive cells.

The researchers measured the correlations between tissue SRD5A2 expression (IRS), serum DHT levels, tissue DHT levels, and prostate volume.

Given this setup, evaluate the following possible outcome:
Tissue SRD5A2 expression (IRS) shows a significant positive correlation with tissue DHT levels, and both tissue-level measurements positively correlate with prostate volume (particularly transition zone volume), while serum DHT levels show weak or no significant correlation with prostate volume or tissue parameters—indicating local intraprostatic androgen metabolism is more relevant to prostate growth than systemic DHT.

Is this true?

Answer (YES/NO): NO